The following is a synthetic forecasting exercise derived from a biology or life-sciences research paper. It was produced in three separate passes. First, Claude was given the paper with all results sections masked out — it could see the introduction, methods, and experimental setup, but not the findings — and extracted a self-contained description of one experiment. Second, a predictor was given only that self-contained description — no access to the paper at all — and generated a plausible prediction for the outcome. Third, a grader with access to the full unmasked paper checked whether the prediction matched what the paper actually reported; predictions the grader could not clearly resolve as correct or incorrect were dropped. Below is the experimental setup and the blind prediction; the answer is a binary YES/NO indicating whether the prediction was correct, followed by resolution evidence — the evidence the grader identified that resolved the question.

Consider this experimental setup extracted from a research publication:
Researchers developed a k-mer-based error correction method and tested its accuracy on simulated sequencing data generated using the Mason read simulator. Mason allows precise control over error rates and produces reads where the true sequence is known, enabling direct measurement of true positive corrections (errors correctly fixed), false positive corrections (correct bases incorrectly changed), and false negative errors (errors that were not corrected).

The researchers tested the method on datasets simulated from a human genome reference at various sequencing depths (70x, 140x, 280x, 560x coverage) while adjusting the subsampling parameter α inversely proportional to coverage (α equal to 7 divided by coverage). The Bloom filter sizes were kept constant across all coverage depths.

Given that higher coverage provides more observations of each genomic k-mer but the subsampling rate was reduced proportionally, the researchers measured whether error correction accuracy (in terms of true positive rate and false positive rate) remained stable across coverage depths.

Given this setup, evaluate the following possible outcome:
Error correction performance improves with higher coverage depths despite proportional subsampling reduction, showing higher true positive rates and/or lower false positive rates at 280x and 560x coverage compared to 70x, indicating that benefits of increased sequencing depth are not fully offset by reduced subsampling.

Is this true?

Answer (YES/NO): NO